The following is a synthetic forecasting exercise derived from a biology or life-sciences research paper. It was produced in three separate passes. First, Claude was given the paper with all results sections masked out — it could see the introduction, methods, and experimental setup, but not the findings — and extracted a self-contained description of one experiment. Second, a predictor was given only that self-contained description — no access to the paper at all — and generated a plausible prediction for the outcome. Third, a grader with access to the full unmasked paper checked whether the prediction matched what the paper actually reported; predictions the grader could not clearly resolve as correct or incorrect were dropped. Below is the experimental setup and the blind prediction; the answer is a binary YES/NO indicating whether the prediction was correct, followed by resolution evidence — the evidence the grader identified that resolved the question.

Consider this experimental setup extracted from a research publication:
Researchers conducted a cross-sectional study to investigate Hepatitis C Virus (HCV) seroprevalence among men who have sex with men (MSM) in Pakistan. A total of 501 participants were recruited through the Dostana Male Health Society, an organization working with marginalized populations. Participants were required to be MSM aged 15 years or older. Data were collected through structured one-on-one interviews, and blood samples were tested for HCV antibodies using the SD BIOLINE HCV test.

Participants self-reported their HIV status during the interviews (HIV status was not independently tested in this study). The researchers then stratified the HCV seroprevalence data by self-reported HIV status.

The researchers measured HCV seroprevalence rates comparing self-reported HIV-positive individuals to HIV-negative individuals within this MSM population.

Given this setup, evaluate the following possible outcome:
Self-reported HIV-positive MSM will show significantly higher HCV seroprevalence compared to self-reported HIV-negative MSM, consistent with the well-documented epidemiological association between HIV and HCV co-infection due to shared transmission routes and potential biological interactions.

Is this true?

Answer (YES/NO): NO